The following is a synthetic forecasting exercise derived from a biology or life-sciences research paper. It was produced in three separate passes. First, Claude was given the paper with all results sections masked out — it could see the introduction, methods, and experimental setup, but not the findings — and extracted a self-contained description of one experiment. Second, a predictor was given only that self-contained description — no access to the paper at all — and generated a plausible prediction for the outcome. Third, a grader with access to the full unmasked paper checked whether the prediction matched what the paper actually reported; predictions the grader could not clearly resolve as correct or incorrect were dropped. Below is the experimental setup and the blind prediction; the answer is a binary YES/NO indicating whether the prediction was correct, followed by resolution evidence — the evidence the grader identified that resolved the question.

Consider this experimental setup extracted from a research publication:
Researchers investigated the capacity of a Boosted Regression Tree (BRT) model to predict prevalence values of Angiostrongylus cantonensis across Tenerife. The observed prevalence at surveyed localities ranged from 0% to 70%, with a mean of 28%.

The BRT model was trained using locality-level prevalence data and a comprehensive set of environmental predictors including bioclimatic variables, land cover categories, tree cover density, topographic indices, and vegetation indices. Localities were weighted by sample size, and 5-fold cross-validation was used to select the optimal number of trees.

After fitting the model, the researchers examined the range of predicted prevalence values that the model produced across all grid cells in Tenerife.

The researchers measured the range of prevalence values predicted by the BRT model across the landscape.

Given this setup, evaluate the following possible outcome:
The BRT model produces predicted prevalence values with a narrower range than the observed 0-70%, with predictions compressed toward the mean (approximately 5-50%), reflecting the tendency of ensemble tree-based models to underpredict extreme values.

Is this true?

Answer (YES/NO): NO